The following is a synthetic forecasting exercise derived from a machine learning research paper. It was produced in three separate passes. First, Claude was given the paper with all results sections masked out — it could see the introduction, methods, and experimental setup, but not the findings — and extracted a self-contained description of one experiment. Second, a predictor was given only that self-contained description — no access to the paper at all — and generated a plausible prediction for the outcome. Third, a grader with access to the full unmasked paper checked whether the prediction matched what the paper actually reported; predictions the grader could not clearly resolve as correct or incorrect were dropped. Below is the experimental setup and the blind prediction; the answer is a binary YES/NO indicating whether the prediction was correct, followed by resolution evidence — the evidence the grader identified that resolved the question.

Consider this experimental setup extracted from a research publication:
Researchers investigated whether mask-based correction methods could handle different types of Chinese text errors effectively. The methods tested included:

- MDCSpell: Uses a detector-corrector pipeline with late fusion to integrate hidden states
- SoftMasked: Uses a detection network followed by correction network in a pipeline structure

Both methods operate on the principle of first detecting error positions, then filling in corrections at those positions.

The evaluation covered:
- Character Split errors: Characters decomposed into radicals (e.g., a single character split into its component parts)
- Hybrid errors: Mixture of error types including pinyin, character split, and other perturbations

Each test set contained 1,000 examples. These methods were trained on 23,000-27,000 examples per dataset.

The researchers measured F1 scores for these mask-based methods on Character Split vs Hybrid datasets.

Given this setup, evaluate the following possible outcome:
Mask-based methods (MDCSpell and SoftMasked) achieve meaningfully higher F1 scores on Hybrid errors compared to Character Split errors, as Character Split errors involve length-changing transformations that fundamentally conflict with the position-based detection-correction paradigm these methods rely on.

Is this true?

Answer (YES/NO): NO